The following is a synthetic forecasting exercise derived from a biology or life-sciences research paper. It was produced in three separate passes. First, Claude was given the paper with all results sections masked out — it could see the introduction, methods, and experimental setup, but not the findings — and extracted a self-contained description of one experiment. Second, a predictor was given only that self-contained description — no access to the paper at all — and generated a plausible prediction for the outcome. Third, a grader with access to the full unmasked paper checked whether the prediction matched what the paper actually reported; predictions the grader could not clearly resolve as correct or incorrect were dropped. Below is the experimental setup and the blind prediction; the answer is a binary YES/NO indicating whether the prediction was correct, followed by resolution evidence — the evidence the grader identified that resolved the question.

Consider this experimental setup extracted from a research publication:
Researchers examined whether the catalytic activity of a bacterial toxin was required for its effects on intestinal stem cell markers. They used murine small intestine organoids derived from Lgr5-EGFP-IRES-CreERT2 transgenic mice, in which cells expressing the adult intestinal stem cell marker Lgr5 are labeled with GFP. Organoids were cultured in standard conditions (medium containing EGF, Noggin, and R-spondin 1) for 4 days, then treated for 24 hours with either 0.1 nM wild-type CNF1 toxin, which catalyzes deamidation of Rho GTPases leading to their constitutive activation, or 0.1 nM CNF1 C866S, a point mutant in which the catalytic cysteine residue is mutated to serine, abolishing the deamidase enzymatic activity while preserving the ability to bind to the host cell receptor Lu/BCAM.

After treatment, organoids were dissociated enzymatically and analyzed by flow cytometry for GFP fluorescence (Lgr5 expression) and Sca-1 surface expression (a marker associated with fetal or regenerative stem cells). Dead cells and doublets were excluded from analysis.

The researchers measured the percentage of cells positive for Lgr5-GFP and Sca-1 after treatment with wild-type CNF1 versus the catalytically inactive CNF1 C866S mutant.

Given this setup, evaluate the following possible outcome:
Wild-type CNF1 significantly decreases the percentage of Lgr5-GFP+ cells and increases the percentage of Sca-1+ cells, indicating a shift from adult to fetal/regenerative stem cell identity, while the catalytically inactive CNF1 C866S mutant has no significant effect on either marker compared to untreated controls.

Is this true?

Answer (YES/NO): YES